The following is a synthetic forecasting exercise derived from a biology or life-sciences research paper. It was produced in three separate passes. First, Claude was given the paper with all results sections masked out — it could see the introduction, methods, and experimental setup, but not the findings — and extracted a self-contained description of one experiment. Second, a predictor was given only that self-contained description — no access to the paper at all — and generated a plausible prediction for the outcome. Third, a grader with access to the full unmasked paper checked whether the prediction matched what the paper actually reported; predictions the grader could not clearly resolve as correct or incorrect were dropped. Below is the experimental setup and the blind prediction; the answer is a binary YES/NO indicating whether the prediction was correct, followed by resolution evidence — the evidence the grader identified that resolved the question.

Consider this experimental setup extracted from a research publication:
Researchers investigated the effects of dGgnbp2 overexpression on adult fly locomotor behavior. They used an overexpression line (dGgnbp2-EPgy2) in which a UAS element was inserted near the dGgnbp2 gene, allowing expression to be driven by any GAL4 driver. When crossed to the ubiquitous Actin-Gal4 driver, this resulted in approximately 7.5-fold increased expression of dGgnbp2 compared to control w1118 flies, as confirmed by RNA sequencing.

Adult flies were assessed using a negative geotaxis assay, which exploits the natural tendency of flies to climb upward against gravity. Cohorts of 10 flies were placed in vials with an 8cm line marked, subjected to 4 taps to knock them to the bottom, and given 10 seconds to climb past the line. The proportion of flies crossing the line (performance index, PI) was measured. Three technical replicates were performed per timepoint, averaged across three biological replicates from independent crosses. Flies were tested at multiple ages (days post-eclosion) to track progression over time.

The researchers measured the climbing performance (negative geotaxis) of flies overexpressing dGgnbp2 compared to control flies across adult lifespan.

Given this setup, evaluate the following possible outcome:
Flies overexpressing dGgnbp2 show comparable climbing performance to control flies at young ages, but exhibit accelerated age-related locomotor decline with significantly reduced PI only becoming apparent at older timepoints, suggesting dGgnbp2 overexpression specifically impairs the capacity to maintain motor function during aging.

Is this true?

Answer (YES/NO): NO